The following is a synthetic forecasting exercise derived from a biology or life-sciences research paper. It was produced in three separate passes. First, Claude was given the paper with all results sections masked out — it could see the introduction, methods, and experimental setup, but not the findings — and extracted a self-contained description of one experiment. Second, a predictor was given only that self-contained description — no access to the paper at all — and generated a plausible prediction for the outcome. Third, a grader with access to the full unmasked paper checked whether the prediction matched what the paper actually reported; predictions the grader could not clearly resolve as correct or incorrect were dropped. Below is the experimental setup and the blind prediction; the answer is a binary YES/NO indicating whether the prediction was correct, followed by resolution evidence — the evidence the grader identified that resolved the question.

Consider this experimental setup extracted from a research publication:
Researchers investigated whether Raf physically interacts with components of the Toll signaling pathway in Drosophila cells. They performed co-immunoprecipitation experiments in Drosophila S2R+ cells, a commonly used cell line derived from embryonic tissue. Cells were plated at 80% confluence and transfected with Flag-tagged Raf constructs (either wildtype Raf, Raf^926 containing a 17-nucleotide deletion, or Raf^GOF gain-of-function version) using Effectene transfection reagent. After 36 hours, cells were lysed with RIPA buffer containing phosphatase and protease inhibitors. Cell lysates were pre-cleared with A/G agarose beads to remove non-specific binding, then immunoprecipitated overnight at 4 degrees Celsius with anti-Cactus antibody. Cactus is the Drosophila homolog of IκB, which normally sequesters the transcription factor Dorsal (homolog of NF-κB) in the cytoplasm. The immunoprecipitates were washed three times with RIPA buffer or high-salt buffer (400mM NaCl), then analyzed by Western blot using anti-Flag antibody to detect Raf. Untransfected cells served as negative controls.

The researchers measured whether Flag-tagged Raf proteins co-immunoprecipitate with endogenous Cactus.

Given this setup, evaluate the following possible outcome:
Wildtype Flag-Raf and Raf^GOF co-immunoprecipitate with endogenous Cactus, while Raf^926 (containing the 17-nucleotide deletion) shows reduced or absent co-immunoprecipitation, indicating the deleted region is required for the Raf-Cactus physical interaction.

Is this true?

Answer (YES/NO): NO